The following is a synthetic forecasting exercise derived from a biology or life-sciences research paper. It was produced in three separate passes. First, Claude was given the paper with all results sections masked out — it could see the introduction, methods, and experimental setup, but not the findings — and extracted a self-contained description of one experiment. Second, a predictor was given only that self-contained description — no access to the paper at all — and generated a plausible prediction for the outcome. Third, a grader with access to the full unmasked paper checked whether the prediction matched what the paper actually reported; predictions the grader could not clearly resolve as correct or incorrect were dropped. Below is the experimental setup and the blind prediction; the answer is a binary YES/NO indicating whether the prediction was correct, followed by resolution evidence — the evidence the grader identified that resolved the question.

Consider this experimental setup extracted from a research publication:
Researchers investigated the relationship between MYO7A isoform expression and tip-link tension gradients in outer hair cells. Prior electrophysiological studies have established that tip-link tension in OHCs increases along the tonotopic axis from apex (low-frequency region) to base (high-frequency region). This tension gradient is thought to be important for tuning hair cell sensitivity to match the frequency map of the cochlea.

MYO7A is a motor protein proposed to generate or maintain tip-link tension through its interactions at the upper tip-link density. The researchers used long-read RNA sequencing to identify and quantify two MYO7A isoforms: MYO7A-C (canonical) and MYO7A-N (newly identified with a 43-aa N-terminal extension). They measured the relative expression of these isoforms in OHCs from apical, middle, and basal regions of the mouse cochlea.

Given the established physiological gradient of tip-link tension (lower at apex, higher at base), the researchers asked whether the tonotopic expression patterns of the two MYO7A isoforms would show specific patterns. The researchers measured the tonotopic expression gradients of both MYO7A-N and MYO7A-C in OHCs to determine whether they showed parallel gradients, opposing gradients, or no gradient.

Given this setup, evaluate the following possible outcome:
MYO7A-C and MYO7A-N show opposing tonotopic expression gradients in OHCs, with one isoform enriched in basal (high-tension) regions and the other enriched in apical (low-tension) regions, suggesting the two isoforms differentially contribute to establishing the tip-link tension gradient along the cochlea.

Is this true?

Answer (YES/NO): YES